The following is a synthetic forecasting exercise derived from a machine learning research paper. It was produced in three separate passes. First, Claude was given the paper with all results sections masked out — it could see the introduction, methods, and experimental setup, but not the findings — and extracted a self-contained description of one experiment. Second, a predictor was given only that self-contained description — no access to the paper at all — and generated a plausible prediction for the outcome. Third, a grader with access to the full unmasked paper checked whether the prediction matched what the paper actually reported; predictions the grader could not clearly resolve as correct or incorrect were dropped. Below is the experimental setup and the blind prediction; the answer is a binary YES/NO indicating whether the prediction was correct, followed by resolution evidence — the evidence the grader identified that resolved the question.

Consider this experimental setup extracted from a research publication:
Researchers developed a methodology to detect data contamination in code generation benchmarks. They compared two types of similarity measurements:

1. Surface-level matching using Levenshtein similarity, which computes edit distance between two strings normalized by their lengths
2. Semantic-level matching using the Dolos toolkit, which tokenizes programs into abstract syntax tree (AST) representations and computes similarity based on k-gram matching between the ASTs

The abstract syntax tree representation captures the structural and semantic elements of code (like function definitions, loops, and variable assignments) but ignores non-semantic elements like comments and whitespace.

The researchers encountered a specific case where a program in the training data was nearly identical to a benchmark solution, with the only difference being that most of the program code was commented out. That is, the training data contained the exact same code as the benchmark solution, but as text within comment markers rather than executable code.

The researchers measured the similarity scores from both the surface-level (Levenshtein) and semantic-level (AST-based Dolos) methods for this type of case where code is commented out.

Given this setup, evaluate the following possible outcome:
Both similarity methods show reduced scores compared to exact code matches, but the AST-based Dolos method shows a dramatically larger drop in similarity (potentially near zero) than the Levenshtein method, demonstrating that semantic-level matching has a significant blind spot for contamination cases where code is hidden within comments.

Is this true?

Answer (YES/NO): NO